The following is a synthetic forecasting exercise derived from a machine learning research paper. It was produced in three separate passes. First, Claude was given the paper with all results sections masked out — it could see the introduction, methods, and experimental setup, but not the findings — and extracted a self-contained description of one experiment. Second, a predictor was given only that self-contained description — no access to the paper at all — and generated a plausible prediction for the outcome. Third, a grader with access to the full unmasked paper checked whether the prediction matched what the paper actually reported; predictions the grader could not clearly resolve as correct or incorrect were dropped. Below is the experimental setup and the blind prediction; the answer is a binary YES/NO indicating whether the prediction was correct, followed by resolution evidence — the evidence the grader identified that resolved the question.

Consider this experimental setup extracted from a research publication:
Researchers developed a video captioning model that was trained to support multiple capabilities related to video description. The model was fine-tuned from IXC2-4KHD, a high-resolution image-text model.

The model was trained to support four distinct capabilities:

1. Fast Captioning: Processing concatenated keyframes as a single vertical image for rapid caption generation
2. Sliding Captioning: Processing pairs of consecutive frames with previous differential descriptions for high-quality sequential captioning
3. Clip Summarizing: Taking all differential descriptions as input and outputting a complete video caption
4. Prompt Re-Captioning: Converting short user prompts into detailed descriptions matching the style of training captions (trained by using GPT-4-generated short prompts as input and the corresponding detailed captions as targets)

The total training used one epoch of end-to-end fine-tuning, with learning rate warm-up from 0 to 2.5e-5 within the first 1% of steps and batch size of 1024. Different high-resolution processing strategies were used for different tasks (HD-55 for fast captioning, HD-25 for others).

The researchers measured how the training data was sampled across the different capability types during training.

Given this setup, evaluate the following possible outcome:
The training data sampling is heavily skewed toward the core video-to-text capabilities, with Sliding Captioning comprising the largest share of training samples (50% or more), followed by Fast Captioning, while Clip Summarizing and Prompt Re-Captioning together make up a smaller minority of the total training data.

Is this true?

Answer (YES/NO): NO